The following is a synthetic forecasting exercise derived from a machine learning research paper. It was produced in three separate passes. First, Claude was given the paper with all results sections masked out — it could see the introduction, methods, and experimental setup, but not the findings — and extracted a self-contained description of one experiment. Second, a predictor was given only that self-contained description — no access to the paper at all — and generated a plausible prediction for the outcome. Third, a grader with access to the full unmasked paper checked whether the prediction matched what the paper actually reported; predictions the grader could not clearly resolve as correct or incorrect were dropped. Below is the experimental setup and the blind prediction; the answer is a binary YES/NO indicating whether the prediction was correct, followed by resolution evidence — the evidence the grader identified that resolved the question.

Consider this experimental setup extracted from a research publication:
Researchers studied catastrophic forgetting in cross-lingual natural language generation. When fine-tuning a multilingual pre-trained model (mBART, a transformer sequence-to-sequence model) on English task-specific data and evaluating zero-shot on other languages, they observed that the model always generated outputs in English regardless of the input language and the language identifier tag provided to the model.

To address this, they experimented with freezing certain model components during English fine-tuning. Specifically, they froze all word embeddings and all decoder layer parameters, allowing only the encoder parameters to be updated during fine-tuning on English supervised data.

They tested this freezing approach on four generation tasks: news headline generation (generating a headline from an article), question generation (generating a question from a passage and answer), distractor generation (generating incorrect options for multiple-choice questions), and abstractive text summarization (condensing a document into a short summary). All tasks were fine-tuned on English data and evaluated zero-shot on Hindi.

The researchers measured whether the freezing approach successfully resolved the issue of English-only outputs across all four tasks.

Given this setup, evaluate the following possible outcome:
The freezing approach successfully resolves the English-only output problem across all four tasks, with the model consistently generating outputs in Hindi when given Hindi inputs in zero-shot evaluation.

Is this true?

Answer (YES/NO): NO